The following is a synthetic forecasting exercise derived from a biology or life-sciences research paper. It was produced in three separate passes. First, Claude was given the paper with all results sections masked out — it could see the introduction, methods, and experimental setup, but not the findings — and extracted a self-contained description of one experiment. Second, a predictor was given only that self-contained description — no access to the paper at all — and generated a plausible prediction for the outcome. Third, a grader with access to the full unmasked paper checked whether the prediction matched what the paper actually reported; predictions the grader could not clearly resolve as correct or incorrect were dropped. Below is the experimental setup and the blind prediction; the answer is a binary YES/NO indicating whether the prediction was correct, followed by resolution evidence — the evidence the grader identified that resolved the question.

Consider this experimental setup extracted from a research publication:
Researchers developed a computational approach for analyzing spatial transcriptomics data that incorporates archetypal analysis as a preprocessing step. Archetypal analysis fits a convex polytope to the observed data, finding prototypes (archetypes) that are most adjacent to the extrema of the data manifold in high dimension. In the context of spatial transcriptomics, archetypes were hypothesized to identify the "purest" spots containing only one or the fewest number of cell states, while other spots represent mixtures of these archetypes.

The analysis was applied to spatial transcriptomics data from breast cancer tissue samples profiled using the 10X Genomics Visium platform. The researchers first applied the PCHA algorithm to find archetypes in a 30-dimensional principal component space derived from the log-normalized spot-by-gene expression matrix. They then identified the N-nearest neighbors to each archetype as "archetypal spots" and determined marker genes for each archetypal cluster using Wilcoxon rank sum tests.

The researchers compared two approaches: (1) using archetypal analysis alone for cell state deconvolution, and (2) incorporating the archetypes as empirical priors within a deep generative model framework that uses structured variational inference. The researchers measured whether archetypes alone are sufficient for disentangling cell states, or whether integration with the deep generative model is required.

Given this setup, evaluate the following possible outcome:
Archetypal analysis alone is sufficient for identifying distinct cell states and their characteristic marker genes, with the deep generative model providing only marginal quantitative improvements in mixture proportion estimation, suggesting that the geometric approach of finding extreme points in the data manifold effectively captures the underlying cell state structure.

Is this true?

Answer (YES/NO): NO